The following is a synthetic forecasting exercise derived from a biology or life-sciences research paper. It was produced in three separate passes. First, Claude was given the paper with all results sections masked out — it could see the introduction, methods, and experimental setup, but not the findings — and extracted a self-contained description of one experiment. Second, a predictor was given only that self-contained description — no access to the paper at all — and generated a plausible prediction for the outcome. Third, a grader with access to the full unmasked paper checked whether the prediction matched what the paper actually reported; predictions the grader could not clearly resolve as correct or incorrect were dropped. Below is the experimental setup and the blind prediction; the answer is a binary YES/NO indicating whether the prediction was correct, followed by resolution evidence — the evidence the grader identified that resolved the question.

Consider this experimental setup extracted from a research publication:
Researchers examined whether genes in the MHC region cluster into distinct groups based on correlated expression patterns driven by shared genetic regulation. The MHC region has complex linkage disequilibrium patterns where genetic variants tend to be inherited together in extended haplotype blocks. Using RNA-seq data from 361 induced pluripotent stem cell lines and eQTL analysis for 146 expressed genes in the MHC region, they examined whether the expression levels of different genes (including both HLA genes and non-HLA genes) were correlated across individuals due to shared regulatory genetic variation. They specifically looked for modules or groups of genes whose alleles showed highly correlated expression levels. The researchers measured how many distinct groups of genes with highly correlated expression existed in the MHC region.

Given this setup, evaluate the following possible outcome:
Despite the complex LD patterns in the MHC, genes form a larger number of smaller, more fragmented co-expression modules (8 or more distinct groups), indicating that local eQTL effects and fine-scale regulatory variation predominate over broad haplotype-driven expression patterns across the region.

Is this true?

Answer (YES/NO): NO